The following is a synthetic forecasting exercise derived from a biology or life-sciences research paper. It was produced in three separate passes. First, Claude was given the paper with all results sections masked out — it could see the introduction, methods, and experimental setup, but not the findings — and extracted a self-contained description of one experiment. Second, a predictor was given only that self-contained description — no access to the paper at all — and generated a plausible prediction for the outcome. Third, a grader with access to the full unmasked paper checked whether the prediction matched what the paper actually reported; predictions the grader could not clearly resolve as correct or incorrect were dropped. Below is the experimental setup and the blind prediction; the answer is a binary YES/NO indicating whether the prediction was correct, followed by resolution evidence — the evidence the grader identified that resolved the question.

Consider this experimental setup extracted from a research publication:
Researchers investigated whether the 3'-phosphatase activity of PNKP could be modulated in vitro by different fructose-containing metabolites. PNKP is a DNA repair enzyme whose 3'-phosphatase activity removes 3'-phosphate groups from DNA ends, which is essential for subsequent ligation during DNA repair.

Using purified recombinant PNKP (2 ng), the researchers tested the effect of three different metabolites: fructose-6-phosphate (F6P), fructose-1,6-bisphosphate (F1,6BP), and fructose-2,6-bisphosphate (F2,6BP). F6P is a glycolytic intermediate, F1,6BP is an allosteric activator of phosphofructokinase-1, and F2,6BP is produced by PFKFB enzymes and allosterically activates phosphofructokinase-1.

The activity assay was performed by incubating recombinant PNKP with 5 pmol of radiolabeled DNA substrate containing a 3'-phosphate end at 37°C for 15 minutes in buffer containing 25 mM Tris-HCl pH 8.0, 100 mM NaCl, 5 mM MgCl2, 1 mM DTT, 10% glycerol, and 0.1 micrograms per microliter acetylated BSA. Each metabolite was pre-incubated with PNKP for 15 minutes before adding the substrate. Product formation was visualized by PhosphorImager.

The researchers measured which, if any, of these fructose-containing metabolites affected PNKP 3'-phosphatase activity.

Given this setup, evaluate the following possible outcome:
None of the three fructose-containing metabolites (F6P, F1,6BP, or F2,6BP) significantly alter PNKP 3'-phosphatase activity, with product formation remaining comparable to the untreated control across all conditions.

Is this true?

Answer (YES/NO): NO